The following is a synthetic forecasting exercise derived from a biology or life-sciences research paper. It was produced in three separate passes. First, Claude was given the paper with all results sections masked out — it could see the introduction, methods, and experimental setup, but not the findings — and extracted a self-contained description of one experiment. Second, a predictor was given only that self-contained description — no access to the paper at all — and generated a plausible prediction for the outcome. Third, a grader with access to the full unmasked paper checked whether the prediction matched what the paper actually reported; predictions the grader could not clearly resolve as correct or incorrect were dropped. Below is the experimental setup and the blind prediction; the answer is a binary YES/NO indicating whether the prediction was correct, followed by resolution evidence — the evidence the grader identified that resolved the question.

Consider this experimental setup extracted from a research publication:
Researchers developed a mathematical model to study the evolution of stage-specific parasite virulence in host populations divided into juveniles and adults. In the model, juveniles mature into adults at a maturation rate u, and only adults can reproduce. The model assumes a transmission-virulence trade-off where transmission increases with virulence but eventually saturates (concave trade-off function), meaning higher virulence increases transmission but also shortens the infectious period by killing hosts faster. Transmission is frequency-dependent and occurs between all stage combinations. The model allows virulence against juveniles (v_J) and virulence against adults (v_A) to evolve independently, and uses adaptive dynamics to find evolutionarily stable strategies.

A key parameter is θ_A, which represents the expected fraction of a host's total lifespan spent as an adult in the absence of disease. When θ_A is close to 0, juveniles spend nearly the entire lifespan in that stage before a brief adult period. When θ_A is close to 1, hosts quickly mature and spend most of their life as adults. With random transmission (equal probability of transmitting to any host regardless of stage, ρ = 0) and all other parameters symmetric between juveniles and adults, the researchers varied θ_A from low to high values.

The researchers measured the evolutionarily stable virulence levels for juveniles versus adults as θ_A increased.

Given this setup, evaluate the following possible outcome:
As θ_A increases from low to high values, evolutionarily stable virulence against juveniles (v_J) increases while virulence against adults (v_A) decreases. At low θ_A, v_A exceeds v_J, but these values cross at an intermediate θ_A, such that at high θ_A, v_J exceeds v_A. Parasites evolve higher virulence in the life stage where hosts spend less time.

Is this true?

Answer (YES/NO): NO